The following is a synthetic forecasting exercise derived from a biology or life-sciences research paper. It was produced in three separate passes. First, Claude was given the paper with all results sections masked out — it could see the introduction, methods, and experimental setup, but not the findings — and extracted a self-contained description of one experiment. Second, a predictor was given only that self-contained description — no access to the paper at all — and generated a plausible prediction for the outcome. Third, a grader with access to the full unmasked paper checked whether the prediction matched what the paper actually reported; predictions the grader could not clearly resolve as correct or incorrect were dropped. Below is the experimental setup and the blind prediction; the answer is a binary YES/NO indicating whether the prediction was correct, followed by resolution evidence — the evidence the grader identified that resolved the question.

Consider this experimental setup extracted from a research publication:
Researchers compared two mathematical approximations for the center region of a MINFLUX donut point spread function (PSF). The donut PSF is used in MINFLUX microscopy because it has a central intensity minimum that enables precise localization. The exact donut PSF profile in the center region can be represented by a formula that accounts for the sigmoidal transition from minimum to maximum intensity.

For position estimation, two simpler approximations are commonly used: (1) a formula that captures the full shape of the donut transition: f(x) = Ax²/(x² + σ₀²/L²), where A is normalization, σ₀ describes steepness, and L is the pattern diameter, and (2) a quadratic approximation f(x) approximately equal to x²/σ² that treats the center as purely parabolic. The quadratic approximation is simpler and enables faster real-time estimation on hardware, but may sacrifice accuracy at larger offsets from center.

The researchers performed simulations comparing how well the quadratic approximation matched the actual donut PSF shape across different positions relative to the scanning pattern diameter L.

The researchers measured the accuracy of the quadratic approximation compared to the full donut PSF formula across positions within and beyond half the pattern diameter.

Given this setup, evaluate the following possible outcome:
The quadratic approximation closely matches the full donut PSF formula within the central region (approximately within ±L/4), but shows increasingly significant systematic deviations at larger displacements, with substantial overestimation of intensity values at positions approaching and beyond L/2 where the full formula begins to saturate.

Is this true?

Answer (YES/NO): NO